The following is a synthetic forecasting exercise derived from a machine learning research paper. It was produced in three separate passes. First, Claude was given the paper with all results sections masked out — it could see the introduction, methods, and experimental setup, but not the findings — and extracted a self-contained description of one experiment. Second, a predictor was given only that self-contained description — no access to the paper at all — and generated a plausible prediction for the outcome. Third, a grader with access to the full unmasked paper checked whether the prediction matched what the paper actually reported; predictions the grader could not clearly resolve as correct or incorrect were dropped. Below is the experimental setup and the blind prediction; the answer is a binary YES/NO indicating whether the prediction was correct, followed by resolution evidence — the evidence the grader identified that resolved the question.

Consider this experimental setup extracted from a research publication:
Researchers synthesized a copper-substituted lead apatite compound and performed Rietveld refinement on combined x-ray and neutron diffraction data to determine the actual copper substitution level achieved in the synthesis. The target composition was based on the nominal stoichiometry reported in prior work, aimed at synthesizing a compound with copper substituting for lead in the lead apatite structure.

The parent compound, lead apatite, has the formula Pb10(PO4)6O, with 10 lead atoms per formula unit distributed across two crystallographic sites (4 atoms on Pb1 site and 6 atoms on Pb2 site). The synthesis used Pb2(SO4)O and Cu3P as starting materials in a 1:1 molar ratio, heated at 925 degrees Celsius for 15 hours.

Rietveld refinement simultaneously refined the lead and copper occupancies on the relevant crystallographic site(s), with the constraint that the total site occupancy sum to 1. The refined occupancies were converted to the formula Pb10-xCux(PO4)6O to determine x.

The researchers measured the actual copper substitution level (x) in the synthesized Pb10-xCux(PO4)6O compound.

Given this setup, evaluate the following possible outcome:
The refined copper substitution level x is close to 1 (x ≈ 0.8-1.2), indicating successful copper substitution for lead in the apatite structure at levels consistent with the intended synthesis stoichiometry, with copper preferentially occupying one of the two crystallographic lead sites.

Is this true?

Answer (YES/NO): YES